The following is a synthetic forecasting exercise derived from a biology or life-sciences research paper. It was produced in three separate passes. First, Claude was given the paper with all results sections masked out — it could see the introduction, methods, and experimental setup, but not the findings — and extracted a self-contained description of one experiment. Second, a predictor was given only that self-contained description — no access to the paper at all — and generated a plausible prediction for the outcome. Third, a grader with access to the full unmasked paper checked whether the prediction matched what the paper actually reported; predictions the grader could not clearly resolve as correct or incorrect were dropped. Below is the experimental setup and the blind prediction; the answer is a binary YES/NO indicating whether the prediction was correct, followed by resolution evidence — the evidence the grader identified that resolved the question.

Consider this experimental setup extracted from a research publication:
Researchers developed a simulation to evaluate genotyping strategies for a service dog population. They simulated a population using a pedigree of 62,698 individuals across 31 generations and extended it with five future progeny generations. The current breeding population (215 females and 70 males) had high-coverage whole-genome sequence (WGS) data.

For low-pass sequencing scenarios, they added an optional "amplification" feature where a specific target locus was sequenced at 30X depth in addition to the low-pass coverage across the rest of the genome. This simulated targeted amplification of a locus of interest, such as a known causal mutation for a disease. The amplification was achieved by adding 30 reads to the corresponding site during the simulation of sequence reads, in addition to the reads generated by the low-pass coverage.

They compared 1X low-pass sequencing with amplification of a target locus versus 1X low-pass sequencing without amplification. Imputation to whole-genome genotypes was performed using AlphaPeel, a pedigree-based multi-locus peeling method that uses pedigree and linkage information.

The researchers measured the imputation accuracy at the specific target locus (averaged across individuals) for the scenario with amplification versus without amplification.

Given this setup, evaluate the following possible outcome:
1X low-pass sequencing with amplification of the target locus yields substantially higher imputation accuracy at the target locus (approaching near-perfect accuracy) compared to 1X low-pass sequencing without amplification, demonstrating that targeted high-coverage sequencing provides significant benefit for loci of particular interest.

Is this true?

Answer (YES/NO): NO